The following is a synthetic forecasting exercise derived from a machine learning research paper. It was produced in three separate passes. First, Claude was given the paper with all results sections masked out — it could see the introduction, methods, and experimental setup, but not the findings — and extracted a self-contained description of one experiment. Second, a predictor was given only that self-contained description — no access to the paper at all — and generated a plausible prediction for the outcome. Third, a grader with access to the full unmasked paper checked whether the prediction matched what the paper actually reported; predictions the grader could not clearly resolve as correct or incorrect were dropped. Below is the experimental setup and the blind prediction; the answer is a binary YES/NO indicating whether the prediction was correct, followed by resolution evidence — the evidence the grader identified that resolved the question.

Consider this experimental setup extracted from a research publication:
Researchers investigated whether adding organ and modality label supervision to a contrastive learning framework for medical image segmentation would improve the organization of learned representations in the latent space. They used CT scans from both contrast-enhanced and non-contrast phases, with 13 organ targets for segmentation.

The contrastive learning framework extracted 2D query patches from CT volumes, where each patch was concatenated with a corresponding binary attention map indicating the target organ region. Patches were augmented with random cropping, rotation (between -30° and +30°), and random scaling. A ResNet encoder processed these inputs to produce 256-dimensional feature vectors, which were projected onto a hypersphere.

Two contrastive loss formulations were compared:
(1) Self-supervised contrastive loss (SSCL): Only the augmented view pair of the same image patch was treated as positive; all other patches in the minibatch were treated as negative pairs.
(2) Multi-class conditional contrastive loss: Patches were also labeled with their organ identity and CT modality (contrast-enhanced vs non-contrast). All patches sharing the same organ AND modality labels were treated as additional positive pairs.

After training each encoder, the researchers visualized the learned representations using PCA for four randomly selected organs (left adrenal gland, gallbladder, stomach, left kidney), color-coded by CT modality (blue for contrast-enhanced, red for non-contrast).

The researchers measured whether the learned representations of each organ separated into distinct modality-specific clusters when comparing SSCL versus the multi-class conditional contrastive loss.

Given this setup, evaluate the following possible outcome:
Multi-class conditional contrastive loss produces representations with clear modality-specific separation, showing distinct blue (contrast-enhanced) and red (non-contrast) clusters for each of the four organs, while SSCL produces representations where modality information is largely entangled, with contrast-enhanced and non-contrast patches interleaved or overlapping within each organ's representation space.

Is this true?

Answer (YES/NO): YES